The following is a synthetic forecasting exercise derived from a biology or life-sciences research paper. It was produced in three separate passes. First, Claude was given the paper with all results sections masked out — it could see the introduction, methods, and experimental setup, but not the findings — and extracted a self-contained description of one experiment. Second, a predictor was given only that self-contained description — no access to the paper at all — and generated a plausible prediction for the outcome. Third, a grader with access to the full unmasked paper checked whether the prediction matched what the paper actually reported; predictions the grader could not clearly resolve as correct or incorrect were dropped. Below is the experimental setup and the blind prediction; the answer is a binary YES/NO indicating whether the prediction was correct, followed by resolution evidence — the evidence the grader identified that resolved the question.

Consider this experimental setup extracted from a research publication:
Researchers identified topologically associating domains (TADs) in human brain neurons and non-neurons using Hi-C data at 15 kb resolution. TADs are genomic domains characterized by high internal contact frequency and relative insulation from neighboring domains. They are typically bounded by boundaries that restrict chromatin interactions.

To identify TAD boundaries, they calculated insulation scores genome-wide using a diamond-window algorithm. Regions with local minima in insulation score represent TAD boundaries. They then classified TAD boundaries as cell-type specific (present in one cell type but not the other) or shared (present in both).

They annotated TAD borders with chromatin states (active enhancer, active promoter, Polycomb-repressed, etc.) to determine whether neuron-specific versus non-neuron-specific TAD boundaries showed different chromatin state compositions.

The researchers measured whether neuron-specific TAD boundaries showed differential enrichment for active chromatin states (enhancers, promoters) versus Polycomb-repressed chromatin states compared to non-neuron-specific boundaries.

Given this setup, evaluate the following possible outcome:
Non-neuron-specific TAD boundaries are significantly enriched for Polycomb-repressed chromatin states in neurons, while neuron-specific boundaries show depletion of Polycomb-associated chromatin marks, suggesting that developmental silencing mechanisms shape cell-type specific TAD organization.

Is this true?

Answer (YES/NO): NO